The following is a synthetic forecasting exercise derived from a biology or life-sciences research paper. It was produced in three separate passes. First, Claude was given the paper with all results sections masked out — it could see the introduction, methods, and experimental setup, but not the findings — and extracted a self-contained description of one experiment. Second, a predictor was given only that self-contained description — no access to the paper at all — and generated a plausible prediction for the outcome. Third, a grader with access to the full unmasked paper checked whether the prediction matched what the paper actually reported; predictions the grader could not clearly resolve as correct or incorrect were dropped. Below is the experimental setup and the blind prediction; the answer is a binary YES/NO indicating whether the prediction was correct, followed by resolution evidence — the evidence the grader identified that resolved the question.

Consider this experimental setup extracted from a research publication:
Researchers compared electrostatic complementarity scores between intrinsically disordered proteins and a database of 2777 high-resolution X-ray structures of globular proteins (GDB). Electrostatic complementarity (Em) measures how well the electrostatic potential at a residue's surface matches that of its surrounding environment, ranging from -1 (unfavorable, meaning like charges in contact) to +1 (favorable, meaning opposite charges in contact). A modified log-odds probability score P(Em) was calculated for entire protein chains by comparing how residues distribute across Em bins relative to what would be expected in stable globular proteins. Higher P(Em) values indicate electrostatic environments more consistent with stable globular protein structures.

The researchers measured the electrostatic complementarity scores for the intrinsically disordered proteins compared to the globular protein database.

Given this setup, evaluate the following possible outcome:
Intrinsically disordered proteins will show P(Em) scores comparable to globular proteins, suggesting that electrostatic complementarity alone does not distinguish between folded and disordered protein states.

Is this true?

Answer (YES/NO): YES